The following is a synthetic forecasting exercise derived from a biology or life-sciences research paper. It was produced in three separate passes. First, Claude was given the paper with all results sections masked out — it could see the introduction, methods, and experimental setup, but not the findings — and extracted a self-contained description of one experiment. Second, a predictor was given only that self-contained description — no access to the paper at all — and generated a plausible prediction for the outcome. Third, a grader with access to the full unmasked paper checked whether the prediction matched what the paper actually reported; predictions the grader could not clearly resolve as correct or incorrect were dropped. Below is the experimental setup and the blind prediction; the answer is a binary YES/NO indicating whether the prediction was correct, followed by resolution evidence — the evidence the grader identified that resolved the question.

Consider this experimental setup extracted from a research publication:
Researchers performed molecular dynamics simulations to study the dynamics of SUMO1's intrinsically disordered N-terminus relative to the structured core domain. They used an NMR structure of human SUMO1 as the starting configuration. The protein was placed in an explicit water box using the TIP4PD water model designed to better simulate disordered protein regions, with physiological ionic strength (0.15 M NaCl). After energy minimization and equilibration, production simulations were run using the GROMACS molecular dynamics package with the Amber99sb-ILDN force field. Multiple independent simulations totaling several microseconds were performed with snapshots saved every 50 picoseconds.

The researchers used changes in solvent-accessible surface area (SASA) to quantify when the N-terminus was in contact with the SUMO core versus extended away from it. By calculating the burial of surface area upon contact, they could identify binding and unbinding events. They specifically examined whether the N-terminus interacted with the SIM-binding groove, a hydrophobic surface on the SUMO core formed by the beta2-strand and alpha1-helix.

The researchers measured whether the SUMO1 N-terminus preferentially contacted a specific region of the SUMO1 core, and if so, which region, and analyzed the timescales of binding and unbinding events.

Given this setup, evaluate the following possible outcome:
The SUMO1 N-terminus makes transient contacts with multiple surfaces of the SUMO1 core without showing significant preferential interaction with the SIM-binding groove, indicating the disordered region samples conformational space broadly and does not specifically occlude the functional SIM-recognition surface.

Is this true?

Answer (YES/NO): NO